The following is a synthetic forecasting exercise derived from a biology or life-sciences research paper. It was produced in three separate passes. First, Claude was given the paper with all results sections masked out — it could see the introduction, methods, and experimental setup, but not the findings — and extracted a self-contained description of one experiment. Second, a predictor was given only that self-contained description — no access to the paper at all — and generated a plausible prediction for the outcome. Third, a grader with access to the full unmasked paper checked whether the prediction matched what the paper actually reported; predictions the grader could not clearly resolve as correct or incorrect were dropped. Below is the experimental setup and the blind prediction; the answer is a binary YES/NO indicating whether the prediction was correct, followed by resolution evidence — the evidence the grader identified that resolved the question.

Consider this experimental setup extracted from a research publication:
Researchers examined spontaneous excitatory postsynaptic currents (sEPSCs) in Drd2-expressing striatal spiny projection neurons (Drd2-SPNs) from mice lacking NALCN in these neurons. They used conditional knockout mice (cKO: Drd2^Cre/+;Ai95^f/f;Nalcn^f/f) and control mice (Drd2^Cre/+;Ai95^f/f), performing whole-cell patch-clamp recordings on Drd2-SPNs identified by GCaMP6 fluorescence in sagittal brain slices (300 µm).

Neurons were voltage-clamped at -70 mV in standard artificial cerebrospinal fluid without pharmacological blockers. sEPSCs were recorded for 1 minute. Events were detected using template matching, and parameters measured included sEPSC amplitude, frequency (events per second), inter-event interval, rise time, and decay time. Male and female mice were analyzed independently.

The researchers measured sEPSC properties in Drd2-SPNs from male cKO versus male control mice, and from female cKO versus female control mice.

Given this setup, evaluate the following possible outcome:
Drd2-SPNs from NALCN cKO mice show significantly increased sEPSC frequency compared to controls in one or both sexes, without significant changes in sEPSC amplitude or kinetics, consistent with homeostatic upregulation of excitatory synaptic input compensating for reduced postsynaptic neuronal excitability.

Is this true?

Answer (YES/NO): NO